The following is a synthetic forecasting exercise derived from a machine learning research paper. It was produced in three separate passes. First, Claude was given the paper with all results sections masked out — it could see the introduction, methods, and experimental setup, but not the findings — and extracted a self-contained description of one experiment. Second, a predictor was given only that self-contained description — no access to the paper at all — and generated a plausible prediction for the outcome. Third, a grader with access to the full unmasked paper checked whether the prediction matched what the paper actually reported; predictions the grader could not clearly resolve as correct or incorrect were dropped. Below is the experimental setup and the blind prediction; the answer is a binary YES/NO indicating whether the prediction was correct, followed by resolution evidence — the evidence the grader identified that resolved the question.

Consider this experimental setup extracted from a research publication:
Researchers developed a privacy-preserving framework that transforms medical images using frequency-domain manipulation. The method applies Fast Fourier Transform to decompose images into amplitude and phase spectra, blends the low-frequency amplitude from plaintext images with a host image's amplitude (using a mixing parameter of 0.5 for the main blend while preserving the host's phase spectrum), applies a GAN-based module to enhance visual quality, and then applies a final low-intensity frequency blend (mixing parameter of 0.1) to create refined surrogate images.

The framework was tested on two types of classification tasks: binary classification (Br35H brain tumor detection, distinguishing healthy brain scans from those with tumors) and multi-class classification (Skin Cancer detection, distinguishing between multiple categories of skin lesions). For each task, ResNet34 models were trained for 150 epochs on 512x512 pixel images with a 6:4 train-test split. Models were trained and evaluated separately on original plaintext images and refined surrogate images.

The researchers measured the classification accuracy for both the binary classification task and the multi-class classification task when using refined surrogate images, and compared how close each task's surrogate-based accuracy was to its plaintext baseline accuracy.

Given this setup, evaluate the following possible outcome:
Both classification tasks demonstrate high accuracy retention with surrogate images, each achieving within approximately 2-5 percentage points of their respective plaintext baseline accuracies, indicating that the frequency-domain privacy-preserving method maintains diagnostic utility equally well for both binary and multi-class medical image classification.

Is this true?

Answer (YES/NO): NO